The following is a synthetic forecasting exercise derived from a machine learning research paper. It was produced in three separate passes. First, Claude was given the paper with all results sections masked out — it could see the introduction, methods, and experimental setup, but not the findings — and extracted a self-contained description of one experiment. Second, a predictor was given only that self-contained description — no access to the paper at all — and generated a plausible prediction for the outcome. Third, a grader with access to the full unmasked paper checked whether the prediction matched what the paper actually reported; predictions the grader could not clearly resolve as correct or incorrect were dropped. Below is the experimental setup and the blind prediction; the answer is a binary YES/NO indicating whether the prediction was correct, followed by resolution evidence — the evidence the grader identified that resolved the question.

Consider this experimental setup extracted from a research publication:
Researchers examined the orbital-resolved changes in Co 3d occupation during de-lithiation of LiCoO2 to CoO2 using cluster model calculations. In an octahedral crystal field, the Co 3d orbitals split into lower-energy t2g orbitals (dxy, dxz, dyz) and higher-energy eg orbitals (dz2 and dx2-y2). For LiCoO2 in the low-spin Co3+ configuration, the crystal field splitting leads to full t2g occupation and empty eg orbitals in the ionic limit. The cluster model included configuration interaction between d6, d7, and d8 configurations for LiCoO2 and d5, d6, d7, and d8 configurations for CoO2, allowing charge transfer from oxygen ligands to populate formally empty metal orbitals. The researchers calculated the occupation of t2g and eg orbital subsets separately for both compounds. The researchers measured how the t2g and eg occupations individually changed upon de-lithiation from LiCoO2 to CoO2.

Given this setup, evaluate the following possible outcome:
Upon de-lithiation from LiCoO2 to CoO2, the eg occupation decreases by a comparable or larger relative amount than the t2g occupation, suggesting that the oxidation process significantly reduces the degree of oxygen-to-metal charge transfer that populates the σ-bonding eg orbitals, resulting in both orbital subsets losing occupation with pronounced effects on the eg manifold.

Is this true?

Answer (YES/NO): NO